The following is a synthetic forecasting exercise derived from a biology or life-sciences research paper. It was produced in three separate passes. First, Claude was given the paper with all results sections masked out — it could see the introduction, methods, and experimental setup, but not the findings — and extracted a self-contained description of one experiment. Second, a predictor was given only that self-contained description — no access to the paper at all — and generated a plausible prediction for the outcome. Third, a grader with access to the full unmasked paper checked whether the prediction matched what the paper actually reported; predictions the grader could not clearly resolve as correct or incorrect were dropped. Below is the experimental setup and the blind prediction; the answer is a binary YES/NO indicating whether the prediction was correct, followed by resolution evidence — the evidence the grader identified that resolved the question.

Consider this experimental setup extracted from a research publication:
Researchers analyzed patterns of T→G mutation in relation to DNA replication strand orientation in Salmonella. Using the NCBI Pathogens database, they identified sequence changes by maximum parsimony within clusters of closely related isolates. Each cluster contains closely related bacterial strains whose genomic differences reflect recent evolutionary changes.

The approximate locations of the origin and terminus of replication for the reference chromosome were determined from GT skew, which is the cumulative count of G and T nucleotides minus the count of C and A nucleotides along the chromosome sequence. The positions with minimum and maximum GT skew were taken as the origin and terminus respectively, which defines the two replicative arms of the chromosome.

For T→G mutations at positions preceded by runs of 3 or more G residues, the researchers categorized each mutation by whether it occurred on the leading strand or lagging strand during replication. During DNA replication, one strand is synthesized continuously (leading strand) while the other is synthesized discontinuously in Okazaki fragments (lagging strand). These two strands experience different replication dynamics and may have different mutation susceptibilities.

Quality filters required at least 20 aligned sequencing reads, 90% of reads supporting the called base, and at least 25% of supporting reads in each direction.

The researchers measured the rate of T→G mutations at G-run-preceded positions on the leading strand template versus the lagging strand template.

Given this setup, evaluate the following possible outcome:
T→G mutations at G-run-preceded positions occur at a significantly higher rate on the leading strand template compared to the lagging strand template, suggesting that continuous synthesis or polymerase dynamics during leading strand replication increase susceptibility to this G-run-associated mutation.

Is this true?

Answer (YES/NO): YES